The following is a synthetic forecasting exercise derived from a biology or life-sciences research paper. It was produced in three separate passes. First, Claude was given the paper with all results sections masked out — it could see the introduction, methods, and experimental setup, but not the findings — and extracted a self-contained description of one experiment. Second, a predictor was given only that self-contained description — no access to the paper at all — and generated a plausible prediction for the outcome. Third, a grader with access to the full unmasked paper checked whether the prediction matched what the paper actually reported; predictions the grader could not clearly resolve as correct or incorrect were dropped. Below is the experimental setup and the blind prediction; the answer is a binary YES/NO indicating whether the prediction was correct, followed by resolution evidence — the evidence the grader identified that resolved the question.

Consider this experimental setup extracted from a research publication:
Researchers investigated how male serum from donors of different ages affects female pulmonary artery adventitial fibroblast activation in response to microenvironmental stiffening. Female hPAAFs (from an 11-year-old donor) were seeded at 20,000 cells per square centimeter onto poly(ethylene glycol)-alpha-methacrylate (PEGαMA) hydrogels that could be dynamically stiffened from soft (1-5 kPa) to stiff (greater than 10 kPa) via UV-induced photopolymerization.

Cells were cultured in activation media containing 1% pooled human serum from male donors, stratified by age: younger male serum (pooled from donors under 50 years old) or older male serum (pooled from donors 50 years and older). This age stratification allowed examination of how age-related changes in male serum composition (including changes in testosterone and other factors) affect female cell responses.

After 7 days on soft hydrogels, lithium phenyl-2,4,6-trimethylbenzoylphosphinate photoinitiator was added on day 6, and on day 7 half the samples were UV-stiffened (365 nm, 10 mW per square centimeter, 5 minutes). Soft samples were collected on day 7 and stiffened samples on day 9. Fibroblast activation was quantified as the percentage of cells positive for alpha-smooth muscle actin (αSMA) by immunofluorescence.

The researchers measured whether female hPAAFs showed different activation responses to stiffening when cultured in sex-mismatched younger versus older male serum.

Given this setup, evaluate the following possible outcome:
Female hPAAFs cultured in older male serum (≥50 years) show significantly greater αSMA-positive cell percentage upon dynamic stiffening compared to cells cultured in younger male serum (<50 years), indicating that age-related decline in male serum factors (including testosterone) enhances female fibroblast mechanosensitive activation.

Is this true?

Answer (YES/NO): NO